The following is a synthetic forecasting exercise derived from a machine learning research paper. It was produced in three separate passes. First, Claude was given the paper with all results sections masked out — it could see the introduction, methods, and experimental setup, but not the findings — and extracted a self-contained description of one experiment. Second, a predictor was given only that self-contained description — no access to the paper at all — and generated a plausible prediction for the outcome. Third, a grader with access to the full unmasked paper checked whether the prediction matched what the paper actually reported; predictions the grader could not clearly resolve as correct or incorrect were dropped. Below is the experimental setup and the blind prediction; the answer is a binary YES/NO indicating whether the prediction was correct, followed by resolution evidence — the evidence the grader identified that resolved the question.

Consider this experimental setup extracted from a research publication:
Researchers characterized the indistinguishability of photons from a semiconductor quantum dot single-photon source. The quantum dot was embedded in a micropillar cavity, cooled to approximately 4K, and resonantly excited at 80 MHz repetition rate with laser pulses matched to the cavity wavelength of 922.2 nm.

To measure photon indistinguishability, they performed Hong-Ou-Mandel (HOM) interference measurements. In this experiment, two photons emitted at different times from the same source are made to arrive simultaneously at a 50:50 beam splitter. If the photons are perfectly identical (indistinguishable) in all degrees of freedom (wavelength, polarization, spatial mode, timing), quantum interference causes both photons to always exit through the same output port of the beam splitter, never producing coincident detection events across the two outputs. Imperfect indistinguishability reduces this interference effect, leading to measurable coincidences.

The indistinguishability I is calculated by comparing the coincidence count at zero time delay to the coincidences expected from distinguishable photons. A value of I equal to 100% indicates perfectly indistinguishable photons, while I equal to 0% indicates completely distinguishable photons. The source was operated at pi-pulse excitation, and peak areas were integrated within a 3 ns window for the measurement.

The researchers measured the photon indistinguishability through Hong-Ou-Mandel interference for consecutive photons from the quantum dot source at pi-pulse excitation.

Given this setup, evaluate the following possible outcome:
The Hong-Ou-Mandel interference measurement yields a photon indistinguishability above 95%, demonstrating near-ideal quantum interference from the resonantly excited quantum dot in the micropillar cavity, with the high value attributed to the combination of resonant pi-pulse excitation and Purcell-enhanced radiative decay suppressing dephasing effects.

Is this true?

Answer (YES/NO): YES